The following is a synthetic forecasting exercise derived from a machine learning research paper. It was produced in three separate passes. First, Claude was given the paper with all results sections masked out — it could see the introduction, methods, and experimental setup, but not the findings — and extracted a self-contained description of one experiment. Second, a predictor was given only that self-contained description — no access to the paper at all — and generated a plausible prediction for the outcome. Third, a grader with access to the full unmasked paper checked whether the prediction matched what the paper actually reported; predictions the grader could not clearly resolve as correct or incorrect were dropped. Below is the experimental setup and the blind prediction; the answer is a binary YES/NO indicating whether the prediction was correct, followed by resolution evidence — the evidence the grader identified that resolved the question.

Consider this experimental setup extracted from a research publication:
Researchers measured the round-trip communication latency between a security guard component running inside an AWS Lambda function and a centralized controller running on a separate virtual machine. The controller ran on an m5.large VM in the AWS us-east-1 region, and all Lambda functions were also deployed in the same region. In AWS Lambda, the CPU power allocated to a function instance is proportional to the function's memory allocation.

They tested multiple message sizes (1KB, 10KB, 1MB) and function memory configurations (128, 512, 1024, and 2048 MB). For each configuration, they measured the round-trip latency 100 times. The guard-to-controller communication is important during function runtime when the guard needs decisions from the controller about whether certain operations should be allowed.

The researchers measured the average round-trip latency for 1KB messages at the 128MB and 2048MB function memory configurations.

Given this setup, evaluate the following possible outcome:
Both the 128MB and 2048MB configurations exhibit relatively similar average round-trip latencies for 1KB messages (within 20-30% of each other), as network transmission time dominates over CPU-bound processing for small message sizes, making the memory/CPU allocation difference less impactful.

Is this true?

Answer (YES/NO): NO